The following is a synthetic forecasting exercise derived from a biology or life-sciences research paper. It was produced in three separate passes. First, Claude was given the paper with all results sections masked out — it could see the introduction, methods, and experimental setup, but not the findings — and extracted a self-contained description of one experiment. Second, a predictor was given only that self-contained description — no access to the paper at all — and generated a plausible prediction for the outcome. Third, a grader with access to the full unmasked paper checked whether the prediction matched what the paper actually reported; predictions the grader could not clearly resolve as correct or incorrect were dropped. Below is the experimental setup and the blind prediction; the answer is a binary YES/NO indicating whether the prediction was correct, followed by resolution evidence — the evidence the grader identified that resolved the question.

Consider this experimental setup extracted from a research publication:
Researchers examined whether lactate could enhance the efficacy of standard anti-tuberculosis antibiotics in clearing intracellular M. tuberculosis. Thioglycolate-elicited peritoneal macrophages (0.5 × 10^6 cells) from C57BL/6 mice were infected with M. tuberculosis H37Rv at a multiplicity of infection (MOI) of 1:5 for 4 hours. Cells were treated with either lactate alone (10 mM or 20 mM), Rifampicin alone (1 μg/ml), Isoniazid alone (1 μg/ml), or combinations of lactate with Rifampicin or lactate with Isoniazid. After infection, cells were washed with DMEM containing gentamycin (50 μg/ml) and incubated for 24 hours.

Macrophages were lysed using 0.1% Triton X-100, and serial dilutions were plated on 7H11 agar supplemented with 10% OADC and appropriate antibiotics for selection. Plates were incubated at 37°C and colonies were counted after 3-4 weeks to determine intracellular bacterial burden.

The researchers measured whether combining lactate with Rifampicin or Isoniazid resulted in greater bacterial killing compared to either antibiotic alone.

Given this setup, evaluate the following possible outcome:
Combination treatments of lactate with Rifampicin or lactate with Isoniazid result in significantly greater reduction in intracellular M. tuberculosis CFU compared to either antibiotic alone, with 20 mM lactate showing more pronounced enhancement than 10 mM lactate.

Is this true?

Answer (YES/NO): NO